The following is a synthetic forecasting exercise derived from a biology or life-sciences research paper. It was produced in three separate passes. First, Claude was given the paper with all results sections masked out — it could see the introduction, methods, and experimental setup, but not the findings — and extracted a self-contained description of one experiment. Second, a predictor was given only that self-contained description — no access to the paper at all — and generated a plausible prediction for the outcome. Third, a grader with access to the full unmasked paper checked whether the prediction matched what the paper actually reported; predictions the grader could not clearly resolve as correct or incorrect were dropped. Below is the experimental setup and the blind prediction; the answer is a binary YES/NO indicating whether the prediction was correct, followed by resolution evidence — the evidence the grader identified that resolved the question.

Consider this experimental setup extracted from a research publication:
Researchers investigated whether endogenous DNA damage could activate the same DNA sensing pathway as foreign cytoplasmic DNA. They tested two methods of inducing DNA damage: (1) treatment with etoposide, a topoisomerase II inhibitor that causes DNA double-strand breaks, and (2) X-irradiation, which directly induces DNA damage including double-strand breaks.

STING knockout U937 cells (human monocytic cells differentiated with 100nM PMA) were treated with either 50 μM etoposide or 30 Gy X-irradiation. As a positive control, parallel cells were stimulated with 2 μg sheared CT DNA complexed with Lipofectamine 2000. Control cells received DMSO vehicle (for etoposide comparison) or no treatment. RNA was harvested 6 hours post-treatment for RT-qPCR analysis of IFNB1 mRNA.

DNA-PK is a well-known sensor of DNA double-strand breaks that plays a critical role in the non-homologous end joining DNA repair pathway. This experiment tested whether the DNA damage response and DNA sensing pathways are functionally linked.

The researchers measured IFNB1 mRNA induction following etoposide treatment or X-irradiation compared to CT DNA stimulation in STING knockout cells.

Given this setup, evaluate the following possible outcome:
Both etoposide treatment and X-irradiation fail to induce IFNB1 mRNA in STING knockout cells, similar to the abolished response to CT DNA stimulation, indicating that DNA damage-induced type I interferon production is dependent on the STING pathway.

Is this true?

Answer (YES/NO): NO